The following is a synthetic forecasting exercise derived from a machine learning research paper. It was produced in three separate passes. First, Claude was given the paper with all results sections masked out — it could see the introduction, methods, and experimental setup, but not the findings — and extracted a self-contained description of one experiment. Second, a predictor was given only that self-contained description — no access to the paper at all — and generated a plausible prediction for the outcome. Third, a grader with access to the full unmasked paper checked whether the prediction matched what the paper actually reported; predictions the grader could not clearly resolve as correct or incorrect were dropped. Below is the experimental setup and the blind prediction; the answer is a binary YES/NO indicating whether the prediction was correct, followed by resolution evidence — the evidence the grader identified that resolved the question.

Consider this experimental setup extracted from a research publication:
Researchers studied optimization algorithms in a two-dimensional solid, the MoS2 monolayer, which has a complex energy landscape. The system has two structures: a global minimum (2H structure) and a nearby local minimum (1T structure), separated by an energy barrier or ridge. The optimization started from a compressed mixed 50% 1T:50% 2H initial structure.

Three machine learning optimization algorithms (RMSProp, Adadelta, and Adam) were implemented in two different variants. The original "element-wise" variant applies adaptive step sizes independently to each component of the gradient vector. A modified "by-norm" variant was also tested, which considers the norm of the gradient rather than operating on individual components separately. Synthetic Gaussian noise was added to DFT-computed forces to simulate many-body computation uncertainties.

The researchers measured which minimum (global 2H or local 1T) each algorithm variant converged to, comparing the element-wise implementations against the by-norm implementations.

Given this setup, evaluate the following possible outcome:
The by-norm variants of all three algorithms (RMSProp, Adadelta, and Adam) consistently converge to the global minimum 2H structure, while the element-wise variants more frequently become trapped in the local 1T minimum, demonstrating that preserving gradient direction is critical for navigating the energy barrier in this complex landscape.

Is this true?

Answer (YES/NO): NO